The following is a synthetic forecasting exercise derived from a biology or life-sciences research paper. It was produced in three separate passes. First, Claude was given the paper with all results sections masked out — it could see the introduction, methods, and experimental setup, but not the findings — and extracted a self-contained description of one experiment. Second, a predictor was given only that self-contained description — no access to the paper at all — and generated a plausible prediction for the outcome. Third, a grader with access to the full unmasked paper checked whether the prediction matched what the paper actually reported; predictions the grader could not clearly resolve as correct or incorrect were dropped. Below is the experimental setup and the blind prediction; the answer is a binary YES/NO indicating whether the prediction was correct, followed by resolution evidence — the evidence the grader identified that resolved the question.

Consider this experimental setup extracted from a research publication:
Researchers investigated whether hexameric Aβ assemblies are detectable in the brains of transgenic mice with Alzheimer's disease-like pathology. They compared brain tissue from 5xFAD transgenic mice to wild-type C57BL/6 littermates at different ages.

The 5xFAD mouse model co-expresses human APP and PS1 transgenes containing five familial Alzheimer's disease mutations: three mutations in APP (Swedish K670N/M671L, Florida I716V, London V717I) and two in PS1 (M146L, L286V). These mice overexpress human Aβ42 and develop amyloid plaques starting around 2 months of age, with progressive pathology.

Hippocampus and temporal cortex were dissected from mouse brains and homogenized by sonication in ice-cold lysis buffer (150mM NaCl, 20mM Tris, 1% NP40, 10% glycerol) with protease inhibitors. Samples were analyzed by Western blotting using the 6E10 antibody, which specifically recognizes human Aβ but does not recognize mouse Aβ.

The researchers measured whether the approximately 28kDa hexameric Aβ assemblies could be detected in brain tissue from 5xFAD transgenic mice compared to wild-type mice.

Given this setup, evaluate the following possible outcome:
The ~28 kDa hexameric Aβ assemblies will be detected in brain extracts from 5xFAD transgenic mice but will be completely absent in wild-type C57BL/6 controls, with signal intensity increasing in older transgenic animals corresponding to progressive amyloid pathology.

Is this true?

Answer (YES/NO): YES